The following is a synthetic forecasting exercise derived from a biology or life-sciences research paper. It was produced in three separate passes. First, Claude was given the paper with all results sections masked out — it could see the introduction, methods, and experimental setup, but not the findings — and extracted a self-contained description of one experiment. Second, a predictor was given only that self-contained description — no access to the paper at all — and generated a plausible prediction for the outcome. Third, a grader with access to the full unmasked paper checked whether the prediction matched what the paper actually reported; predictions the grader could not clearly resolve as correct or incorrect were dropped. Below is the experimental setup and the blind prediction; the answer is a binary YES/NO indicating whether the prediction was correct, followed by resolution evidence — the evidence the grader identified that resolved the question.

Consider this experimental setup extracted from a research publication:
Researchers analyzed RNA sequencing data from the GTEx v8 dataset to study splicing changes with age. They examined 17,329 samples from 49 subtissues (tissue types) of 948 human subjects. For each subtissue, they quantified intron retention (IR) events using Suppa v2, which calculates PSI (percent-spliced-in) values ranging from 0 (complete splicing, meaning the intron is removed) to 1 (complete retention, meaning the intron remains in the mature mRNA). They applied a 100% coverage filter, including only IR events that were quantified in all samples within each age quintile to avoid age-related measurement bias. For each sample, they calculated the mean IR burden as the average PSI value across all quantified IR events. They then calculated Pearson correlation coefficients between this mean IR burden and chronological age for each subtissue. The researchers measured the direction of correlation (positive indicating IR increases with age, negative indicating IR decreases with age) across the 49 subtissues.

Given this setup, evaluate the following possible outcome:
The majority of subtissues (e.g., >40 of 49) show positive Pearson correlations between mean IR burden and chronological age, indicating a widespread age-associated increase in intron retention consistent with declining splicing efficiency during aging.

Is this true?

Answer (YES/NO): YES